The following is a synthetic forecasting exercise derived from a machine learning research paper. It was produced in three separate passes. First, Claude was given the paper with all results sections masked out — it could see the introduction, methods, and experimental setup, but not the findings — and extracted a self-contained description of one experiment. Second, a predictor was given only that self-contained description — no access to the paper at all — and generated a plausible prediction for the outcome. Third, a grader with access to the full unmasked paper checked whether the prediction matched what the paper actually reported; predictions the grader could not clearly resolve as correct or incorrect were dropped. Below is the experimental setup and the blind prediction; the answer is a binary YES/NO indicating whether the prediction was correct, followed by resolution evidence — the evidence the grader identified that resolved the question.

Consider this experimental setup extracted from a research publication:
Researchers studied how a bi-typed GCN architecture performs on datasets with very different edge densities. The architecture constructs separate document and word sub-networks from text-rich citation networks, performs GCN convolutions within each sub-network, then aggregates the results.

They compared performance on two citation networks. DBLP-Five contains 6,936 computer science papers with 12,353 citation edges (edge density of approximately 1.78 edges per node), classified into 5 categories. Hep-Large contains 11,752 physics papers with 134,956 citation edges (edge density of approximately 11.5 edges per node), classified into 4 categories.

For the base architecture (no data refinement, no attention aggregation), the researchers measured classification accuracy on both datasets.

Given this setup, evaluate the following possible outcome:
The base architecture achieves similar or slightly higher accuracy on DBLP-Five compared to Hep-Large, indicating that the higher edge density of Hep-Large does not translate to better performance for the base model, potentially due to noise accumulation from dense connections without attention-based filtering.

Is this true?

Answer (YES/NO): NO